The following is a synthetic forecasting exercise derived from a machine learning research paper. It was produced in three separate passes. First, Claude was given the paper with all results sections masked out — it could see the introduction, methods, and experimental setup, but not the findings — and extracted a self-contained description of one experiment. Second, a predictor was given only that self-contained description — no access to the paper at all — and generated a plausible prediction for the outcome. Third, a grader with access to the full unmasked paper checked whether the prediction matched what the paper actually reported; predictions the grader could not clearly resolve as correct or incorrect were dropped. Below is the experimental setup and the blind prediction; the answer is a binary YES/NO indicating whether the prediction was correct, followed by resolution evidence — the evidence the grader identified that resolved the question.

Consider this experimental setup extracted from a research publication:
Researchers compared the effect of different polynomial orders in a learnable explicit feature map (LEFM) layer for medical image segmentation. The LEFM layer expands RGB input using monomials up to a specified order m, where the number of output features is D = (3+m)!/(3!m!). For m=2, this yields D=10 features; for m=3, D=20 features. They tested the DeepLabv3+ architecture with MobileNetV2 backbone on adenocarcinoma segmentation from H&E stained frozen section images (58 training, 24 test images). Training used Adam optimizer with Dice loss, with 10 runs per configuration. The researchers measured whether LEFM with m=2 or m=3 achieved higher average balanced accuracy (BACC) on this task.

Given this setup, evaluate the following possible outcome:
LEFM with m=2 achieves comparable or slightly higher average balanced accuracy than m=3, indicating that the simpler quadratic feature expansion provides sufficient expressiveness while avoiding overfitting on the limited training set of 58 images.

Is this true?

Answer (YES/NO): NO